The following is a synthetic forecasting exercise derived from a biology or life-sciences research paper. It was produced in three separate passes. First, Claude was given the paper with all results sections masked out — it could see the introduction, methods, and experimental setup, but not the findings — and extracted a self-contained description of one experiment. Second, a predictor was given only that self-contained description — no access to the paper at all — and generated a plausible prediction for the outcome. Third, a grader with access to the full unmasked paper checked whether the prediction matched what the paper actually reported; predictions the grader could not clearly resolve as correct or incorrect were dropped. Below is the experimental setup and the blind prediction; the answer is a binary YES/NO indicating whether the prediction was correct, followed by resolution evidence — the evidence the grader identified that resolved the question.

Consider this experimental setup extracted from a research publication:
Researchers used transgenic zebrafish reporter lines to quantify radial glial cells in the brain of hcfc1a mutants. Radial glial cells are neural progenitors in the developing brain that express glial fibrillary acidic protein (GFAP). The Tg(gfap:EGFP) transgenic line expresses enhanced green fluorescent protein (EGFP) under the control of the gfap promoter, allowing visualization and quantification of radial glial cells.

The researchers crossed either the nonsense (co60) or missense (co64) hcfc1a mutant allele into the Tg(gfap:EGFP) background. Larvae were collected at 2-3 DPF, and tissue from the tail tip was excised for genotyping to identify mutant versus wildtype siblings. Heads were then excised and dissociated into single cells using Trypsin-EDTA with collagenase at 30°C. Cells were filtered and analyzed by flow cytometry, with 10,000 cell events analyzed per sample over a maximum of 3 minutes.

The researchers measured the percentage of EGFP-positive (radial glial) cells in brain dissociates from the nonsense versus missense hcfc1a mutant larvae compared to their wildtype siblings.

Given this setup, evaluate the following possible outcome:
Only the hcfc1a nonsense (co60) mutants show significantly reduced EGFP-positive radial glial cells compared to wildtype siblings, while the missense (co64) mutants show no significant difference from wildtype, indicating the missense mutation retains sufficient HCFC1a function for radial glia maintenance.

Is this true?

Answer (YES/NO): NO